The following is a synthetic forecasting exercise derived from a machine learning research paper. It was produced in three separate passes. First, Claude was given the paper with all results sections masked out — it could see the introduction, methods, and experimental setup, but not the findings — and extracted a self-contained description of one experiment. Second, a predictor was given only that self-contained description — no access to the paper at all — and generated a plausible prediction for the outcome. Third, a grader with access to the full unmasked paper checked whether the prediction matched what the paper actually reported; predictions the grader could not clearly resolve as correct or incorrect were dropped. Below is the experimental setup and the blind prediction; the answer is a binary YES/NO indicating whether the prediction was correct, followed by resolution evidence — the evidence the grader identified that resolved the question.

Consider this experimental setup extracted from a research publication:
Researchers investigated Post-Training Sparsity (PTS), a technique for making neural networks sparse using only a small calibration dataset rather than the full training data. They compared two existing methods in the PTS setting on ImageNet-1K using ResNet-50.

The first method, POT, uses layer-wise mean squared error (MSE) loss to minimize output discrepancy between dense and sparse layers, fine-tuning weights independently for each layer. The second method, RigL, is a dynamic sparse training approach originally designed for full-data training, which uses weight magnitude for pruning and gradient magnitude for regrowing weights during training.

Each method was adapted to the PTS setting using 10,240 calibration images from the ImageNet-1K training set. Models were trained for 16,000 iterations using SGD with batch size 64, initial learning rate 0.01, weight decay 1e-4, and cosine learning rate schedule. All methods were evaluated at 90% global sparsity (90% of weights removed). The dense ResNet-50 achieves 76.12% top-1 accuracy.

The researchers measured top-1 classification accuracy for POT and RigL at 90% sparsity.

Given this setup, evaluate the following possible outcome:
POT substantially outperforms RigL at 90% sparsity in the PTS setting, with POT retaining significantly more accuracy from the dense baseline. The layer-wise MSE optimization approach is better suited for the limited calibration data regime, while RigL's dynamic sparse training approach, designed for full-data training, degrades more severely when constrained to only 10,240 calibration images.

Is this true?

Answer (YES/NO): NO